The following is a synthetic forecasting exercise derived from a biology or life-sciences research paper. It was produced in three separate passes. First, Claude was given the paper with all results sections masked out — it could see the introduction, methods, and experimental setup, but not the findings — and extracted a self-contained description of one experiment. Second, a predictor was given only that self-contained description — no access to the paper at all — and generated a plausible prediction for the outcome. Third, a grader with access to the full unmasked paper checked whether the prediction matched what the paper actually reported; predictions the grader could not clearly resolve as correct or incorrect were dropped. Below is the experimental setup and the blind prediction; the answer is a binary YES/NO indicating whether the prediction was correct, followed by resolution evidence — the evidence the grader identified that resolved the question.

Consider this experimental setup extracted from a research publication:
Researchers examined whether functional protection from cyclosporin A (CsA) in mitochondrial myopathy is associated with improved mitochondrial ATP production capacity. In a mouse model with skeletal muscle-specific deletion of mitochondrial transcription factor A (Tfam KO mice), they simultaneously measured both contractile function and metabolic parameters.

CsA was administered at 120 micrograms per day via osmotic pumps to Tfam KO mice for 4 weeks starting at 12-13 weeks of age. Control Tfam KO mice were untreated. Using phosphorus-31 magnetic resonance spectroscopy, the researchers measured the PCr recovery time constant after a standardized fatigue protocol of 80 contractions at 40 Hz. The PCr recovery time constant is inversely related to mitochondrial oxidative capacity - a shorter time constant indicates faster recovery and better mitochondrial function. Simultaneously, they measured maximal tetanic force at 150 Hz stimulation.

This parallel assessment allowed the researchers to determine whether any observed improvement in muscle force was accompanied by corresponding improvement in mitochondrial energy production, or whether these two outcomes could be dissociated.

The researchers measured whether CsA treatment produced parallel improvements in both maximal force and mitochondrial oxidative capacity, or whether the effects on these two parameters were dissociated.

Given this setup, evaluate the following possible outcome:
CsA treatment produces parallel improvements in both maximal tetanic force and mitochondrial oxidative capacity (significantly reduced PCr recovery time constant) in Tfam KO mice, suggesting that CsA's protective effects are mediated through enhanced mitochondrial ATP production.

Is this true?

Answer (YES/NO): NO